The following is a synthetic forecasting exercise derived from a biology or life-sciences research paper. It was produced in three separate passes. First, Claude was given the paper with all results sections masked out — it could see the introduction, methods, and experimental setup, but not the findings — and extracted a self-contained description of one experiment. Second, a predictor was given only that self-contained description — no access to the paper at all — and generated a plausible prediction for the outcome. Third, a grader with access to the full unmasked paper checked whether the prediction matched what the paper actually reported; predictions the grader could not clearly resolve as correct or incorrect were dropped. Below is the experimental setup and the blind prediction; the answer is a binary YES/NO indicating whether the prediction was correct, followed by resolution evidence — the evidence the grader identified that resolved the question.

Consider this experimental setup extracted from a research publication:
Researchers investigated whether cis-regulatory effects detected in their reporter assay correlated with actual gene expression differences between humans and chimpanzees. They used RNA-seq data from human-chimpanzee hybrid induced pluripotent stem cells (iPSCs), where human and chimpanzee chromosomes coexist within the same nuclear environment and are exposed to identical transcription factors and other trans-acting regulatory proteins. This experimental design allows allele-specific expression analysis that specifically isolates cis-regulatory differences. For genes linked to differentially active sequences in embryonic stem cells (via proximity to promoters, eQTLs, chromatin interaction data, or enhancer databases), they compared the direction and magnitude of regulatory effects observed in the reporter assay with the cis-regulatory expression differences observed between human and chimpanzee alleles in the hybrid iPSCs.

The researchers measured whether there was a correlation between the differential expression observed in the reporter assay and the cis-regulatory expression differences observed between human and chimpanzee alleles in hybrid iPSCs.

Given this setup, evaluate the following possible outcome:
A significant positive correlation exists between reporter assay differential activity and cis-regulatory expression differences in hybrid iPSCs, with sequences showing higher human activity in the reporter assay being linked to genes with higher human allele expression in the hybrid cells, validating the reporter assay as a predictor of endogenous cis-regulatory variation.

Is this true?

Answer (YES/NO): YES